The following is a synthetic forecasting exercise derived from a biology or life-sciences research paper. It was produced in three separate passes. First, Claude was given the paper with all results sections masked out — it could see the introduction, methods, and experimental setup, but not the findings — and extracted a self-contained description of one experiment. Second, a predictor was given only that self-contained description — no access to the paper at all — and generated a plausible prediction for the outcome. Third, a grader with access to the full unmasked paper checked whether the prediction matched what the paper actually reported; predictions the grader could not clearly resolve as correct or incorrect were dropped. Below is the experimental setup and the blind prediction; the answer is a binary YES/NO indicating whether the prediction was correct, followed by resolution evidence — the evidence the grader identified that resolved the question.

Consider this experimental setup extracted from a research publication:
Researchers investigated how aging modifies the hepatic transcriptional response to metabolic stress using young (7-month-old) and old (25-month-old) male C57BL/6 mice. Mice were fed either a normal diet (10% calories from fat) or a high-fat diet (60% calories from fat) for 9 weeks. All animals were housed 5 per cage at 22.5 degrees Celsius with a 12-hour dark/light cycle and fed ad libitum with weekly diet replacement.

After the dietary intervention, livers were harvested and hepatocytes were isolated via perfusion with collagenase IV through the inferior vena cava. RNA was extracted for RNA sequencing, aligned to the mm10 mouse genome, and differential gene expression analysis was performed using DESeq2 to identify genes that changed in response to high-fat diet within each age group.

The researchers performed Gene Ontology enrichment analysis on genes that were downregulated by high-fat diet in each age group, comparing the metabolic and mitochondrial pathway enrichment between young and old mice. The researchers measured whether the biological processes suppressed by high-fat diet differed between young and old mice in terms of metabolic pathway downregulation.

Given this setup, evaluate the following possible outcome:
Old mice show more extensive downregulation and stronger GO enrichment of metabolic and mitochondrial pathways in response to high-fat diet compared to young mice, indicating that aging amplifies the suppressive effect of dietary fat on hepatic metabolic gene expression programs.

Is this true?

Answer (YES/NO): NO